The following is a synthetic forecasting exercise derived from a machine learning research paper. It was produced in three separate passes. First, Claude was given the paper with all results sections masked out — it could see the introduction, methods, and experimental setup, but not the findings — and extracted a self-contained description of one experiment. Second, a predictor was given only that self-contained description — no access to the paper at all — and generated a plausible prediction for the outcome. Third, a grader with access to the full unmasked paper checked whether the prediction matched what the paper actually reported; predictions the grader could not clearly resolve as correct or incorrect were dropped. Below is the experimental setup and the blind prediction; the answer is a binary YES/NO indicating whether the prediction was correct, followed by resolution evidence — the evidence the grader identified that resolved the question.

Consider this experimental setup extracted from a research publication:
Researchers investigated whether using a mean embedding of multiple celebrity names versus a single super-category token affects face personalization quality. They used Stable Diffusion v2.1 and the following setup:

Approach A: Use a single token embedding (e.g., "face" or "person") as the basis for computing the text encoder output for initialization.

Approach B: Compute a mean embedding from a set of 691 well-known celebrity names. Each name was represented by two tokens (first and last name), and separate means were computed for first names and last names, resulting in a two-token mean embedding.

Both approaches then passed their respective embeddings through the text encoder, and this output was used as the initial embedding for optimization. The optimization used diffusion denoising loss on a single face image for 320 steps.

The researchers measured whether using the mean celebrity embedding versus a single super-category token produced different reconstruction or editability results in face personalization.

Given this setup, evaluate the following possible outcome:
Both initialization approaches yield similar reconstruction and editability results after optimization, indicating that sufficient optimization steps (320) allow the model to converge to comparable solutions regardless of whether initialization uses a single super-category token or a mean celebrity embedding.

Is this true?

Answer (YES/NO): NO